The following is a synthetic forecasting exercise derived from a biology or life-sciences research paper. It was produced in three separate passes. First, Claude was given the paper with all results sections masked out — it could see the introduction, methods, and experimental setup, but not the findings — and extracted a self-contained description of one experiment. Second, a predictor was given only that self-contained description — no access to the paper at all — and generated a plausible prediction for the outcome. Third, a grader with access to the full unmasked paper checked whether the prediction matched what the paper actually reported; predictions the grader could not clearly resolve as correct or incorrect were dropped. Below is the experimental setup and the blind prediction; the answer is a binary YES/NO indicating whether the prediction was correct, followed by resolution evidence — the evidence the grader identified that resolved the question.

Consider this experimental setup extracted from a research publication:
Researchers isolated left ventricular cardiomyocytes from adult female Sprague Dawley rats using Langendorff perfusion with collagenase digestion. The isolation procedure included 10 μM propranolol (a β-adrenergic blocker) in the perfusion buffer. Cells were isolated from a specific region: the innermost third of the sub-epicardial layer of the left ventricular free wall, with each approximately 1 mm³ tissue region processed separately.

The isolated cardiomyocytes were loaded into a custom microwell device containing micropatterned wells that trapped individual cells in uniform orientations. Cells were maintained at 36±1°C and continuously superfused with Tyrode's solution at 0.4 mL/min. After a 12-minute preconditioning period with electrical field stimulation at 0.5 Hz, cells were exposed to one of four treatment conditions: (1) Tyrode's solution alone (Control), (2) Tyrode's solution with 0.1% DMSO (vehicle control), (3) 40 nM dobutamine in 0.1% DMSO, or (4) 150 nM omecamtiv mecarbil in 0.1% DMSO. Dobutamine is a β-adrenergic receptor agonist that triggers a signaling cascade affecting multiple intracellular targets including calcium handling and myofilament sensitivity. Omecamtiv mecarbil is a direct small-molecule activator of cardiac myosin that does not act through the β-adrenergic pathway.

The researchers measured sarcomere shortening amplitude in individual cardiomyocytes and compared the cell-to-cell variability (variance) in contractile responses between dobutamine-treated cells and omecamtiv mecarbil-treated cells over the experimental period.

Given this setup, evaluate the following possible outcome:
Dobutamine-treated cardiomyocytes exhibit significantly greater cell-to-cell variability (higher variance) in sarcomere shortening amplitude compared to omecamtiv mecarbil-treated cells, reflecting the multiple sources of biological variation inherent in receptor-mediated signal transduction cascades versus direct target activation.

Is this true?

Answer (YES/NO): YES